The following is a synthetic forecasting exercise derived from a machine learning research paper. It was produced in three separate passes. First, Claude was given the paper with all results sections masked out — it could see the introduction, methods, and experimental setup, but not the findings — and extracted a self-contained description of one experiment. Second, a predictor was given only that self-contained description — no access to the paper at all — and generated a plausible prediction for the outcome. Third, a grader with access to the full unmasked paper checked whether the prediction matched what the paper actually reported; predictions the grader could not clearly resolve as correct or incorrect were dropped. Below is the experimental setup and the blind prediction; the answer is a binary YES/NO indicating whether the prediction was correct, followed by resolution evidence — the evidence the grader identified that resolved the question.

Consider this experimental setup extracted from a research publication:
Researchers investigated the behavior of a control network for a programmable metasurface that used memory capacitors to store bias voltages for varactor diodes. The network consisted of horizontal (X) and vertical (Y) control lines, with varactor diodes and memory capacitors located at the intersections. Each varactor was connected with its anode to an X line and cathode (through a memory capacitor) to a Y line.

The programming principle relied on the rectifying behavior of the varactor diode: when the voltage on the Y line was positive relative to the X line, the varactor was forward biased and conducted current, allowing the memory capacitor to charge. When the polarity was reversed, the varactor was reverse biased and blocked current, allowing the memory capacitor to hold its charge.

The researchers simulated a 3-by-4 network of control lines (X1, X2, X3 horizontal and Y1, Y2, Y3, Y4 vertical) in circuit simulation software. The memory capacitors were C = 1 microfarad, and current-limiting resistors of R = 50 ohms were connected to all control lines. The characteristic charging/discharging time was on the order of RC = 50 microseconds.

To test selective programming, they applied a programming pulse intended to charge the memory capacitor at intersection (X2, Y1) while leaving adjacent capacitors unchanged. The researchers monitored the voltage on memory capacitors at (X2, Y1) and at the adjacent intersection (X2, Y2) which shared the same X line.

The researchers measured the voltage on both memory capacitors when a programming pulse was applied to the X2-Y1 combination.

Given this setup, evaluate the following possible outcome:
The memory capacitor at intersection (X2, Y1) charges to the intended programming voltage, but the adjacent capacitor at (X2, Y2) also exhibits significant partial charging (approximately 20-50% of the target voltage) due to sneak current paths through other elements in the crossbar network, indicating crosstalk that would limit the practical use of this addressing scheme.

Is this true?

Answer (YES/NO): NO